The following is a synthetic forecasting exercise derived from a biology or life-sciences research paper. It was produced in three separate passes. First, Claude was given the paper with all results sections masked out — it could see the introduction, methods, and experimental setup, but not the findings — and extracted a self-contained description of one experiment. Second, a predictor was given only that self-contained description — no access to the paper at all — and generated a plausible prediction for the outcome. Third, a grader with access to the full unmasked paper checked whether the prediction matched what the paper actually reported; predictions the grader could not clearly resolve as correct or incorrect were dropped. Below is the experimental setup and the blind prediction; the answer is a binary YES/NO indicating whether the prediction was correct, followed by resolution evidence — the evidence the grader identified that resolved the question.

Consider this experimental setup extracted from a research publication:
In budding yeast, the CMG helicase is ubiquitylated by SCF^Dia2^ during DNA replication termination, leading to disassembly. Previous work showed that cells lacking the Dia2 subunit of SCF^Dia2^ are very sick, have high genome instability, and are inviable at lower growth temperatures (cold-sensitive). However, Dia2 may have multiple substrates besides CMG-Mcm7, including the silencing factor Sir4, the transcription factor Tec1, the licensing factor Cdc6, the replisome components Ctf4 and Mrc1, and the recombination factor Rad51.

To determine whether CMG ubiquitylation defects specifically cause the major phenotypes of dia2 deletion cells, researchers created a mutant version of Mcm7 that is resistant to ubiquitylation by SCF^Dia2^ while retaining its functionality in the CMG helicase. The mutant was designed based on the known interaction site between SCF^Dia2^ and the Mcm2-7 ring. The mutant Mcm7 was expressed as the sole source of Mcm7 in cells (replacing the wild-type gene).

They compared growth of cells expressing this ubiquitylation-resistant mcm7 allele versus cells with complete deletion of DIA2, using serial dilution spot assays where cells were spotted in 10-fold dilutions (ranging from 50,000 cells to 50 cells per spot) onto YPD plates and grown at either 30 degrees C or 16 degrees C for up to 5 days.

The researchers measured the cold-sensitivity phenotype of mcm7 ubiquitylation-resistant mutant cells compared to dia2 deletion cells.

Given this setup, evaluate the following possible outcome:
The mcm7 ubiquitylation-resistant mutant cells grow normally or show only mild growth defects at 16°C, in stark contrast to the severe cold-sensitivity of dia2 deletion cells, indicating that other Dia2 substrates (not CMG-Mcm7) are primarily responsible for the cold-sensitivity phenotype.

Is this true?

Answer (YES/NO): NO